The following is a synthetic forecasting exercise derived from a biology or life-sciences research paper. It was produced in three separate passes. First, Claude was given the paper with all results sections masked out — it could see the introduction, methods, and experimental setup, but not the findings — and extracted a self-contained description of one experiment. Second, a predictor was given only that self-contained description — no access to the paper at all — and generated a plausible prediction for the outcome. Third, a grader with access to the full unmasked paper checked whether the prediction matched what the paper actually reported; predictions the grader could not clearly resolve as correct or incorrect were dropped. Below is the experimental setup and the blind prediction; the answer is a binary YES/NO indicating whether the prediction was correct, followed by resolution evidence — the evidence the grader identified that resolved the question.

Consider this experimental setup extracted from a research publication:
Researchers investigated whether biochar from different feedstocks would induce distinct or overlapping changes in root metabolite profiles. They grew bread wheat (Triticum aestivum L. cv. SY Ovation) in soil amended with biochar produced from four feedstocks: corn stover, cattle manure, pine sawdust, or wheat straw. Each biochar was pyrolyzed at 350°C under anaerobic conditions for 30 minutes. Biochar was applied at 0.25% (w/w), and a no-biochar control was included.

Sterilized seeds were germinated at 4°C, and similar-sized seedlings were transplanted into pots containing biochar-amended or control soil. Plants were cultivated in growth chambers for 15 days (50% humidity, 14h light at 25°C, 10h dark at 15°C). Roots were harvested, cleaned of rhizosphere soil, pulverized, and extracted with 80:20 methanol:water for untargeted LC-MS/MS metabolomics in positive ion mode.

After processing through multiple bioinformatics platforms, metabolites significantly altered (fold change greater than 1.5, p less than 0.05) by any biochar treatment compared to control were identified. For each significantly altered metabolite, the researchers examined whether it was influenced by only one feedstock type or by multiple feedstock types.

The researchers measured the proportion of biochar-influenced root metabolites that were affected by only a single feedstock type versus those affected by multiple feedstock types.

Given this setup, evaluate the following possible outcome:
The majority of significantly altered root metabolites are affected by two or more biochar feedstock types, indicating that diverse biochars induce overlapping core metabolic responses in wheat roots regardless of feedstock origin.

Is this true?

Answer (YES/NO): YES